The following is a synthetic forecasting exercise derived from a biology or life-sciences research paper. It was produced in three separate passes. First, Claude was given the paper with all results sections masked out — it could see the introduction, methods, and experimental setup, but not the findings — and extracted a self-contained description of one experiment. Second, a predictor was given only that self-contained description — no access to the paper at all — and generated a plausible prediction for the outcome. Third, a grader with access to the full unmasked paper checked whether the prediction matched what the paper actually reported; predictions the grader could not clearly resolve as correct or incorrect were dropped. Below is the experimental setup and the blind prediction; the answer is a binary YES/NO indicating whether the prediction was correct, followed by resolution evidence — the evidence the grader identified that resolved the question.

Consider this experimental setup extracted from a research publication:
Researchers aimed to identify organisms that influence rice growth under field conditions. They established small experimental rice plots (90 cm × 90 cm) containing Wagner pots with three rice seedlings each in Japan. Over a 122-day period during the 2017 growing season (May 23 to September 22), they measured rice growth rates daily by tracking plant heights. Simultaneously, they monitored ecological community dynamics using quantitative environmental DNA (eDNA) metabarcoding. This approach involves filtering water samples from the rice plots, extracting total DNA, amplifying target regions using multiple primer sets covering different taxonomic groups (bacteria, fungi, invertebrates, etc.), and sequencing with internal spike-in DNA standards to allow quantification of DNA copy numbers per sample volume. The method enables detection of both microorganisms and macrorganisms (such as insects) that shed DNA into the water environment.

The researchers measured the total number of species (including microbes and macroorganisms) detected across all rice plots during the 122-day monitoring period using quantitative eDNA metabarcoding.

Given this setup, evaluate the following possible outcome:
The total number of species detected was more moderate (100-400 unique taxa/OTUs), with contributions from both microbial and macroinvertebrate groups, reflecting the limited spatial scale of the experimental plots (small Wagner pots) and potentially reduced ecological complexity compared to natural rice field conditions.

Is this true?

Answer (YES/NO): NO